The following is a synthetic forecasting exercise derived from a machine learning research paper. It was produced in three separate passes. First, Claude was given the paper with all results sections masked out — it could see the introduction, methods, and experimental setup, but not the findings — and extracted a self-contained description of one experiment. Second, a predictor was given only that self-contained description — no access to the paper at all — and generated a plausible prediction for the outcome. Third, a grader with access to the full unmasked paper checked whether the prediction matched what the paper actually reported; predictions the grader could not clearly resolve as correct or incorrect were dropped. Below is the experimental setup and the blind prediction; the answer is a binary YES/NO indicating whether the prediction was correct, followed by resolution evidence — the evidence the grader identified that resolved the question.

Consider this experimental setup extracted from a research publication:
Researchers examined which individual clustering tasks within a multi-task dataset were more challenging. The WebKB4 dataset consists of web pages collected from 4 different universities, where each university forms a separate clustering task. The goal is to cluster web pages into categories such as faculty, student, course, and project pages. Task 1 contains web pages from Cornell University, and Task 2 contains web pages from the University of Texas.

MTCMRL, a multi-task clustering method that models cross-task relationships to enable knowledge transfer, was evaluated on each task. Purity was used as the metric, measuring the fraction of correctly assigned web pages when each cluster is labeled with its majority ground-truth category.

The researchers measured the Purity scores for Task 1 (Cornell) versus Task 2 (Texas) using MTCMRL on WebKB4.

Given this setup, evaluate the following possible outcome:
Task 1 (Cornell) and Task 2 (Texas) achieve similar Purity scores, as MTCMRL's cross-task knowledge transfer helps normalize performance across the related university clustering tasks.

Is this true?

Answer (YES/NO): NO